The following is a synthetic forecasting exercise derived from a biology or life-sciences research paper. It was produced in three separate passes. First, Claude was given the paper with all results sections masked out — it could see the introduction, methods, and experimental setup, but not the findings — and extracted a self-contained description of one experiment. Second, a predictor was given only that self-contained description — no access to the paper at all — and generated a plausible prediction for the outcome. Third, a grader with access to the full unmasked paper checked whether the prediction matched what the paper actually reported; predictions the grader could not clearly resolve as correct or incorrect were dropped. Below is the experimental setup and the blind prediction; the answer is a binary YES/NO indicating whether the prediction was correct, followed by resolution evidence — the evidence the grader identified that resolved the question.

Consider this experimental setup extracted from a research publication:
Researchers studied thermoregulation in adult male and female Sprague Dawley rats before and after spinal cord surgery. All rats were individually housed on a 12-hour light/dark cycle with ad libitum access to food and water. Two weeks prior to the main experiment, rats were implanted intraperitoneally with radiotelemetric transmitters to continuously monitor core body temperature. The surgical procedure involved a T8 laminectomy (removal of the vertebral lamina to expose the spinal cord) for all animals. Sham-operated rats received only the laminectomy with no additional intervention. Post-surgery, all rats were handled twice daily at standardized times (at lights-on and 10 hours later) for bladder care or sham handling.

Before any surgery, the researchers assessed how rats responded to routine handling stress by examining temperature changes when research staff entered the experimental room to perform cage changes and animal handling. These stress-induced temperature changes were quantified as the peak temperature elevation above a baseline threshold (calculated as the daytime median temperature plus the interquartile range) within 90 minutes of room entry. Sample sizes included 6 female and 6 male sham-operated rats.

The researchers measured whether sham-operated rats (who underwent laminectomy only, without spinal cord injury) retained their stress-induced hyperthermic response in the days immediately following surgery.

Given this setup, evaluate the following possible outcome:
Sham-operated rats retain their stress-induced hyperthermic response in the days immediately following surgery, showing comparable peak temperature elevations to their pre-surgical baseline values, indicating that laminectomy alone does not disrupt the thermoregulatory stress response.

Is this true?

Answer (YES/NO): YES